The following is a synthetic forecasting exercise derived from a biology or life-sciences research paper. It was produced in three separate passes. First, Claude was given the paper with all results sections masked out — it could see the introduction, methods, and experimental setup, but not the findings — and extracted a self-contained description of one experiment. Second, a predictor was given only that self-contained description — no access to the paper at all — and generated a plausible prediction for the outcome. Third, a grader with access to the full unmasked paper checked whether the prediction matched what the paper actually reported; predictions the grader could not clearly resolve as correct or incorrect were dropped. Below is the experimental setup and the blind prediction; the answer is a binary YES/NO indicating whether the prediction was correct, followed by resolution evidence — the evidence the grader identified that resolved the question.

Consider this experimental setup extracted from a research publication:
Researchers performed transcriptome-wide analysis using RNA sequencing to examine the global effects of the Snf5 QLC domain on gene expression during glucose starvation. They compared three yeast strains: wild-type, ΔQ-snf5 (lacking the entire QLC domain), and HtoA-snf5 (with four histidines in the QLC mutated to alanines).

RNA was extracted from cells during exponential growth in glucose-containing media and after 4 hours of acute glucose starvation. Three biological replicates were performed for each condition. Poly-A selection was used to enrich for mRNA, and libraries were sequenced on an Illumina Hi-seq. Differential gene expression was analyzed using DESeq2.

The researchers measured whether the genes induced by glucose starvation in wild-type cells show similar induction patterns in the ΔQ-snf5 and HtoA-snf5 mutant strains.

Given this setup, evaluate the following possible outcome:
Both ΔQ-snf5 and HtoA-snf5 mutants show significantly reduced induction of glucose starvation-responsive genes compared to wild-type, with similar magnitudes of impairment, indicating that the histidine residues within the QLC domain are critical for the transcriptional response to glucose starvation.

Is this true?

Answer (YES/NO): YES